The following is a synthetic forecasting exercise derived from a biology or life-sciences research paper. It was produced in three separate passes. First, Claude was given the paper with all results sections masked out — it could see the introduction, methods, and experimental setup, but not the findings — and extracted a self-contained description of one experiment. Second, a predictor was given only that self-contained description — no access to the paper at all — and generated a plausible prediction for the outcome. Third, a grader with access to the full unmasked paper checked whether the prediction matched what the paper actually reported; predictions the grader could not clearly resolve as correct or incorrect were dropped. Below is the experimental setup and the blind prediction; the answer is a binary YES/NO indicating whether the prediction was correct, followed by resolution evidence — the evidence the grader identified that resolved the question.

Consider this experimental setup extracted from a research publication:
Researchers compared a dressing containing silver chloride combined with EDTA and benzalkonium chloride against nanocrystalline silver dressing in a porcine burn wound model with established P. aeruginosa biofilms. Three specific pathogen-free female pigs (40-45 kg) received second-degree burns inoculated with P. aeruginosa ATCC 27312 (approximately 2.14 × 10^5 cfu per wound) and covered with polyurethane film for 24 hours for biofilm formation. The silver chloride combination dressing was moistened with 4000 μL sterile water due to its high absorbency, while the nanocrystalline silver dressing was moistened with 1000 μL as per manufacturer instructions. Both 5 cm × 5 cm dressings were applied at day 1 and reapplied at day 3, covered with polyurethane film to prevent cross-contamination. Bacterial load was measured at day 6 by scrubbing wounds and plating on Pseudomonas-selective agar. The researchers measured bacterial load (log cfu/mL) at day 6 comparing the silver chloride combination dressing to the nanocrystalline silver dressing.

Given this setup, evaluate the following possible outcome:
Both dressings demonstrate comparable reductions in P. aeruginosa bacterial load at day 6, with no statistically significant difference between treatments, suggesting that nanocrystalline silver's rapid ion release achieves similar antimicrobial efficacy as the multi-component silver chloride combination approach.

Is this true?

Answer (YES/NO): NO